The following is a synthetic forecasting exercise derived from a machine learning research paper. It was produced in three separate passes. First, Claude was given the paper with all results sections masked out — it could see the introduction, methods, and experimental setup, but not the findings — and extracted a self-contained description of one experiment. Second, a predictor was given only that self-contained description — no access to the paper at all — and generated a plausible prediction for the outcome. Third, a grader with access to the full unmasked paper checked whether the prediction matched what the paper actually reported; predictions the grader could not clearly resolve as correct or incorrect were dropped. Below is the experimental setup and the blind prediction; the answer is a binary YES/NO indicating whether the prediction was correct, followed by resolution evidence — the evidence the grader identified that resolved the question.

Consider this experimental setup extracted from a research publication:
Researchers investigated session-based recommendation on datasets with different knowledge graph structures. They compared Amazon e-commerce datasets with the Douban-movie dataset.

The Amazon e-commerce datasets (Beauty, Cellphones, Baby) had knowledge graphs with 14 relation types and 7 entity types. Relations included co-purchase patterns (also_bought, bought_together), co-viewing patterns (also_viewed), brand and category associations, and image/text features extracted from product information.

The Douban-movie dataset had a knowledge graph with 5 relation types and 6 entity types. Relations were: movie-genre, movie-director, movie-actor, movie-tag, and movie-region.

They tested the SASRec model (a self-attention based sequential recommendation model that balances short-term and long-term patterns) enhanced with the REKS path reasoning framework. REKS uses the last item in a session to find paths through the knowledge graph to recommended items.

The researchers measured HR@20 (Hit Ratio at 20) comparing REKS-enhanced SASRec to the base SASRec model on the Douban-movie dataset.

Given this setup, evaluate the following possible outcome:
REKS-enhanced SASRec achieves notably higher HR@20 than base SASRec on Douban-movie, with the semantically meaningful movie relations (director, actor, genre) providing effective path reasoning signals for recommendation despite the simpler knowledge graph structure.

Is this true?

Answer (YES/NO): NO